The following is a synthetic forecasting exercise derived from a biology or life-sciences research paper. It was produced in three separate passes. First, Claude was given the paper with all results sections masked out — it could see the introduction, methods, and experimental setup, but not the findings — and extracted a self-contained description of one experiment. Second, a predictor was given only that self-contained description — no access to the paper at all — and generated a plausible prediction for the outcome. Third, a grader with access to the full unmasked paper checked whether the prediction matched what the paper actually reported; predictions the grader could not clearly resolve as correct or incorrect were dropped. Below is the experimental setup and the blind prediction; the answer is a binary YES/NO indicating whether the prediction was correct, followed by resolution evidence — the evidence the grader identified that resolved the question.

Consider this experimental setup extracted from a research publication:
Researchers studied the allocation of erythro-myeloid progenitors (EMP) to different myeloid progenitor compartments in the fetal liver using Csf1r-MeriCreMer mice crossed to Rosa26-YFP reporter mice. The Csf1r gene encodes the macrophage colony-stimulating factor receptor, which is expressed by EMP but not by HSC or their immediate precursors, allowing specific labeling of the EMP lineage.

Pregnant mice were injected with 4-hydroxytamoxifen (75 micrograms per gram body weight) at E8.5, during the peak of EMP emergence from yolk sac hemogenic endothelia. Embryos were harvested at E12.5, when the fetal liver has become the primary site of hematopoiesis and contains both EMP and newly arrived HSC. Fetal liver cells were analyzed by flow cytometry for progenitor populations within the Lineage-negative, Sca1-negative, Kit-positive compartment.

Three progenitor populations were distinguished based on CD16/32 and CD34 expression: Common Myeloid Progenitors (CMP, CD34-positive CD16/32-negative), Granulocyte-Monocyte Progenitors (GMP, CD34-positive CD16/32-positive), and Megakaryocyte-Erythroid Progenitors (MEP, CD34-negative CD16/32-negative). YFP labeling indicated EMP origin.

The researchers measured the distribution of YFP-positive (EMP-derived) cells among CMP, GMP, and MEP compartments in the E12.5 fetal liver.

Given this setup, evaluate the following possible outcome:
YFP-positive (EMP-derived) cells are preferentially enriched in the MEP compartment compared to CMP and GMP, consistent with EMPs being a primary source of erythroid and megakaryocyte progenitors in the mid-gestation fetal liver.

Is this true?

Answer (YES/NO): NO